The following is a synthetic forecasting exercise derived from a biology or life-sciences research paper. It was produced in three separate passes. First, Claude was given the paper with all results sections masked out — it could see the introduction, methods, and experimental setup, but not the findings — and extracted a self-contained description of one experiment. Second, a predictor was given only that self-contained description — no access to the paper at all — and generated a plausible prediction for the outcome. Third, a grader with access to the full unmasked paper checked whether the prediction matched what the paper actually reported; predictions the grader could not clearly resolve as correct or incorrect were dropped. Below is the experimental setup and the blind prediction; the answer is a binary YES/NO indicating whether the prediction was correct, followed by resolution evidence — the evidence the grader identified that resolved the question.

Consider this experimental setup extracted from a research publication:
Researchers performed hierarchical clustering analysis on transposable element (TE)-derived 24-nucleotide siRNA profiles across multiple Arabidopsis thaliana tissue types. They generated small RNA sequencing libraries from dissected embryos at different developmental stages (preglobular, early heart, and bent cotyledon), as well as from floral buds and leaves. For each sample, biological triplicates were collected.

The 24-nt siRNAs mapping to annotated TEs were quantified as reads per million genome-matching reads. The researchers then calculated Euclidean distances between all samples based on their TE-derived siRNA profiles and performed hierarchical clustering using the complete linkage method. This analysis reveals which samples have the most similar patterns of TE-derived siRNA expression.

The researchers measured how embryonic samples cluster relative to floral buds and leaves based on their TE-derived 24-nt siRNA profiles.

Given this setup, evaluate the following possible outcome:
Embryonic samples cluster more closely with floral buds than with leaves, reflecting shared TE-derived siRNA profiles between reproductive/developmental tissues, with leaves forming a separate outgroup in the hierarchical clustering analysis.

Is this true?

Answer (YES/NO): NO